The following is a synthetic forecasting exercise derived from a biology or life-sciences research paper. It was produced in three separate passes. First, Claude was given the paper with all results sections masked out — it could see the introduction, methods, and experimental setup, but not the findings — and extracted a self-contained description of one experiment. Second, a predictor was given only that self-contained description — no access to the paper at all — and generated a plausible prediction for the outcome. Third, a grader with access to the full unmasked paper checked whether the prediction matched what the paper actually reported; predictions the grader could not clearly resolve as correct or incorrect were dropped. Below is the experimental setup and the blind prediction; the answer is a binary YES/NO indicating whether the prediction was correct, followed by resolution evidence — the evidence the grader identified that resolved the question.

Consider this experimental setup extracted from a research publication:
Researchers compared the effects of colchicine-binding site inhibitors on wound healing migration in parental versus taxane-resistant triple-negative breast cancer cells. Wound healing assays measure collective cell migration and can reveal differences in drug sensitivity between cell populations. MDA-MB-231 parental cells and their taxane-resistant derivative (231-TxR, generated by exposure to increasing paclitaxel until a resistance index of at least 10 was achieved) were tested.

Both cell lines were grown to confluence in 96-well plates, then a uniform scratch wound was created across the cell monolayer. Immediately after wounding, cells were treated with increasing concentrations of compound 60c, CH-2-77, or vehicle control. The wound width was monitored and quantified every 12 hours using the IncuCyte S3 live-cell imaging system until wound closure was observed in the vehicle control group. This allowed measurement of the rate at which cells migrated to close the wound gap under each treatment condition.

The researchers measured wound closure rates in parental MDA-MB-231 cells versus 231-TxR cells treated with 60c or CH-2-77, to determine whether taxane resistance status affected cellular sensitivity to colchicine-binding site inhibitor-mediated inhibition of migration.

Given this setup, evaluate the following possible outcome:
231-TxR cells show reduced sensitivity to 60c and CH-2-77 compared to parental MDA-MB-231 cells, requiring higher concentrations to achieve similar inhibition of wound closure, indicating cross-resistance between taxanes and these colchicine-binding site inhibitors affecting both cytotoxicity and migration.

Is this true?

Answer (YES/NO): NO